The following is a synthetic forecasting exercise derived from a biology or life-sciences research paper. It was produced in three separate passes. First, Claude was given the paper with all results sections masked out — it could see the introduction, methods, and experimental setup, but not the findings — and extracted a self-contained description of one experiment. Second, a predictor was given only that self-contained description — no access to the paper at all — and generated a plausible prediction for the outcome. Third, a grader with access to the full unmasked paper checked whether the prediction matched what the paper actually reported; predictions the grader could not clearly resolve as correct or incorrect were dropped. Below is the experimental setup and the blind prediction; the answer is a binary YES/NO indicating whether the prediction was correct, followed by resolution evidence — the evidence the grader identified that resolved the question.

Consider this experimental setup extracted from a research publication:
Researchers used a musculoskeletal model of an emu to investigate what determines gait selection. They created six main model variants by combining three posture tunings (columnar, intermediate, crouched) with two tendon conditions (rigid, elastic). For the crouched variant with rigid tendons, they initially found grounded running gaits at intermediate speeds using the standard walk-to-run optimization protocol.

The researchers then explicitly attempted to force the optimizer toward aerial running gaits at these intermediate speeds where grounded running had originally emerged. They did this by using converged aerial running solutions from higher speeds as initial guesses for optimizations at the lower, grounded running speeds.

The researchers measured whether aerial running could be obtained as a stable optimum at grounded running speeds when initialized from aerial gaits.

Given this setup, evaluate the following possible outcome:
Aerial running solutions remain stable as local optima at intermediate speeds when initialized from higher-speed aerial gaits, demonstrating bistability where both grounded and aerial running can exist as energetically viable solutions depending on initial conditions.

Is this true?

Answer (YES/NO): NO